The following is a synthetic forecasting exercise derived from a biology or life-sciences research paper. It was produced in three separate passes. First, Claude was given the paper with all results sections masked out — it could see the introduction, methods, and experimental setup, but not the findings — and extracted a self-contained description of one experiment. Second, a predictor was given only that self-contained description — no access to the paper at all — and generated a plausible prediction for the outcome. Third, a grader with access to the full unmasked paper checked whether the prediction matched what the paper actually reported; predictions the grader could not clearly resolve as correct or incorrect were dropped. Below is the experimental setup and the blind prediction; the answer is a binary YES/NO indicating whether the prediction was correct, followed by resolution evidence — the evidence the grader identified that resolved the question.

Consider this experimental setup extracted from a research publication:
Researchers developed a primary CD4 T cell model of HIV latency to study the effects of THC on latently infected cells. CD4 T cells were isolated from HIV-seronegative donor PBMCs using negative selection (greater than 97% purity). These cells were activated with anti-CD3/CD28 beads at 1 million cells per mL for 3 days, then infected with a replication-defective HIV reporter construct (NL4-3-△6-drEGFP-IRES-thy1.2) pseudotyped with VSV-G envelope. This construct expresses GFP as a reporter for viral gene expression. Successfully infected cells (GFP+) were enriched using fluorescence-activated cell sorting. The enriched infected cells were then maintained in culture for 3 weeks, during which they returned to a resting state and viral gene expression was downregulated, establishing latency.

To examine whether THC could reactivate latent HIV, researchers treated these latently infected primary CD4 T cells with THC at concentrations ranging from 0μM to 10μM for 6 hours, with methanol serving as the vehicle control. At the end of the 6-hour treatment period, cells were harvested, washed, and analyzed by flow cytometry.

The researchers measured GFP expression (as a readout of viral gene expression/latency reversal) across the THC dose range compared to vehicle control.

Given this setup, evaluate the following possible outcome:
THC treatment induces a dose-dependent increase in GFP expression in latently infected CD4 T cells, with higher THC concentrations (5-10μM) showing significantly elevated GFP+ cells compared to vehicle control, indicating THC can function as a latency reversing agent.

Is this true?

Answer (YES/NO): NO